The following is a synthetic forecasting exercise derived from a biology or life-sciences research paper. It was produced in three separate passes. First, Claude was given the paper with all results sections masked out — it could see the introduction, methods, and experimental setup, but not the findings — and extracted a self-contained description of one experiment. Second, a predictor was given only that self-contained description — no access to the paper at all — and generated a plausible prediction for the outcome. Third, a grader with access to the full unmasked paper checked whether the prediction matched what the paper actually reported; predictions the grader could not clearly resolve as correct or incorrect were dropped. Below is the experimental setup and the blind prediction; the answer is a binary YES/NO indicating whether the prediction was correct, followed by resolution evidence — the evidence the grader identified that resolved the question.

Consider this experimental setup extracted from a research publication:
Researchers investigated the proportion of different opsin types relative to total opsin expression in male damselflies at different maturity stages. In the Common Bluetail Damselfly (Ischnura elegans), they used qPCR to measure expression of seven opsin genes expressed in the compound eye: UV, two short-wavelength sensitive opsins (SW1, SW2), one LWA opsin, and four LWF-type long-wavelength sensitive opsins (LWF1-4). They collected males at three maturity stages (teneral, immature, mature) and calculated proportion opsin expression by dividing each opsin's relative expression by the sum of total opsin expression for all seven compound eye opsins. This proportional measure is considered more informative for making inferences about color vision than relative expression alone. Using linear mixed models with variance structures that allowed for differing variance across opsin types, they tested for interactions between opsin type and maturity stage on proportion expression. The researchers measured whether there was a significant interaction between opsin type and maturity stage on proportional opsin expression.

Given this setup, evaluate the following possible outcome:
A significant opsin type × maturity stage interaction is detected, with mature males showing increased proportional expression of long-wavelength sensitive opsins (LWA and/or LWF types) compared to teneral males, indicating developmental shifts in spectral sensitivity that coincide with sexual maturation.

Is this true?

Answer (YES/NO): YES